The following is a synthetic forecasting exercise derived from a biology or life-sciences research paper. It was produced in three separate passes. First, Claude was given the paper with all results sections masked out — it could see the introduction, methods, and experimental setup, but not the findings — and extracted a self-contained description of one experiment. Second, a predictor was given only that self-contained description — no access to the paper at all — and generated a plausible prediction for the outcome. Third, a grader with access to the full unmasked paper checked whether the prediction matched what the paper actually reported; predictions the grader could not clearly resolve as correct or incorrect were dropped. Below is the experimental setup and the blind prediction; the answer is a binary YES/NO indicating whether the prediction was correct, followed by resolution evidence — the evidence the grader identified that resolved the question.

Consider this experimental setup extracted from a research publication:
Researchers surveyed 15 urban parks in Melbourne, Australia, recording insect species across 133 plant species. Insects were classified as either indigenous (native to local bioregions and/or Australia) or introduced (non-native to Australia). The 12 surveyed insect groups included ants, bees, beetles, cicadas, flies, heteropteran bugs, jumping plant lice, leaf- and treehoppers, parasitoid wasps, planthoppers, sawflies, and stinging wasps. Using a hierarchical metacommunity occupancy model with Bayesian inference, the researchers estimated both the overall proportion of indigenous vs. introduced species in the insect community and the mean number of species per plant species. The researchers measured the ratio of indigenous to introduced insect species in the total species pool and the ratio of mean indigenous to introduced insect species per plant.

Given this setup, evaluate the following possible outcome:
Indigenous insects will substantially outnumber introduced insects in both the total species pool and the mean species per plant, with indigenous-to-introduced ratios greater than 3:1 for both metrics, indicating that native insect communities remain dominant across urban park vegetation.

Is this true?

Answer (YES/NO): YES